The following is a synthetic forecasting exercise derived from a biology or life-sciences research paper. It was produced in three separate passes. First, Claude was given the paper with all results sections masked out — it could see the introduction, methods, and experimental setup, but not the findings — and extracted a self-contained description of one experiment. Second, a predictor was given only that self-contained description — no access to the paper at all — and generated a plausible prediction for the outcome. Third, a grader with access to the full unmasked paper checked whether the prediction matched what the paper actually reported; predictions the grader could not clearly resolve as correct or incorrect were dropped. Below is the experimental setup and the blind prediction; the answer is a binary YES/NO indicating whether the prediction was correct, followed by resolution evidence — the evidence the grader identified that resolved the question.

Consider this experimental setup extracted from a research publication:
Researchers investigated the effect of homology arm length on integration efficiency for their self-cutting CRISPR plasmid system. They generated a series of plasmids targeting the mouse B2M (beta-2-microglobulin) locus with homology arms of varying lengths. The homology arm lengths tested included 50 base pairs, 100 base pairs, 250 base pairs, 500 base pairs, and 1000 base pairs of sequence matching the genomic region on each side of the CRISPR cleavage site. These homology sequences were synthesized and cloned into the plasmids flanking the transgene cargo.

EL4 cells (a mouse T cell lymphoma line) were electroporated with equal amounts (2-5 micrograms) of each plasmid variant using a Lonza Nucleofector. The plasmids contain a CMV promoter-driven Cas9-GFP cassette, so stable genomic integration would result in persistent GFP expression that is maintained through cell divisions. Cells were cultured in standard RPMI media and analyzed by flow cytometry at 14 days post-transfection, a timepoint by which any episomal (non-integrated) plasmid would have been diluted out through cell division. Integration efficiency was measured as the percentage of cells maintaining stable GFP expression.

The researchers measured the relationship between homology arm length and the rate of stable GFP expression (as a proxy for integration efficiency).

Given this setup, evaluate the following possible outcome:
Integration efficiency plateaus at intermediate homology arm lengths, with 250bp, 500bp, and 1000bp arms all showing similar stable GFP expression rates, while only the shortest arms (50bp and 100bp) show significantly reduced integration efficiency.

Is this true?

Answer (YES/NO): NO